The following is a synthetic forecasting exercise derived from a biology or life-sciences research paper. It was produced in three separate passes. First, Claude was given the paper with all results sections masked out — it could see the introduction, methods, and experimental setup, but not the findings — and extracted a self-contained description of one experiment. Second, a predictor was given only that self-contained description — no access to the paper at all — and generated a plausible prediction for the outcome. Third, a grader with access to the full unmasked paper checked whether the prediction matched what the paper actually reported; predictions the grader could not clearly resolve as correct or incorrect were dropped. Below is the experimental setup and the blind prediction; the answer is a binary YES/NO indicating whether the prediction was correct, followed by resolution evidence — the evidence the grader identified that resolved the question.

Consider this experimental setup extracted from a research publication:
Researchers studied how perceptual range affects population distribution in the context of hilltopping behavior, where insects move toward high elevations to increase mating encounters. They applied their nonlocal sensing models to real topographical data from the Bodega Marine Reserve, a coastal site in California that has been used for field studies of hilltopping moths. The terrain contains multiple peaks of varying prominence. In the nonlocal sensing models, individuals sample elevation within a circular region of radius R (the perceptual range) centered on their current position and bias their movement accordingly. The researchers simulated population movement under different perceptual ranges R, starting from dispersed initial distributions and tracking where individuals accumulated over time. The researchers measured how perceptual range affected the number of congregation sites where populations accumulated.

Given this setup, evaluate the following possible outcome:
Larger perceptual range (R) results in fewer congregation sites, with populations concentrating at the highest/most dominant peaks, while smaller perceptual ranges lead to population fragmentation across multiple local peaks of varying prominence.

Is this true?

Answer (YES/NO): YES